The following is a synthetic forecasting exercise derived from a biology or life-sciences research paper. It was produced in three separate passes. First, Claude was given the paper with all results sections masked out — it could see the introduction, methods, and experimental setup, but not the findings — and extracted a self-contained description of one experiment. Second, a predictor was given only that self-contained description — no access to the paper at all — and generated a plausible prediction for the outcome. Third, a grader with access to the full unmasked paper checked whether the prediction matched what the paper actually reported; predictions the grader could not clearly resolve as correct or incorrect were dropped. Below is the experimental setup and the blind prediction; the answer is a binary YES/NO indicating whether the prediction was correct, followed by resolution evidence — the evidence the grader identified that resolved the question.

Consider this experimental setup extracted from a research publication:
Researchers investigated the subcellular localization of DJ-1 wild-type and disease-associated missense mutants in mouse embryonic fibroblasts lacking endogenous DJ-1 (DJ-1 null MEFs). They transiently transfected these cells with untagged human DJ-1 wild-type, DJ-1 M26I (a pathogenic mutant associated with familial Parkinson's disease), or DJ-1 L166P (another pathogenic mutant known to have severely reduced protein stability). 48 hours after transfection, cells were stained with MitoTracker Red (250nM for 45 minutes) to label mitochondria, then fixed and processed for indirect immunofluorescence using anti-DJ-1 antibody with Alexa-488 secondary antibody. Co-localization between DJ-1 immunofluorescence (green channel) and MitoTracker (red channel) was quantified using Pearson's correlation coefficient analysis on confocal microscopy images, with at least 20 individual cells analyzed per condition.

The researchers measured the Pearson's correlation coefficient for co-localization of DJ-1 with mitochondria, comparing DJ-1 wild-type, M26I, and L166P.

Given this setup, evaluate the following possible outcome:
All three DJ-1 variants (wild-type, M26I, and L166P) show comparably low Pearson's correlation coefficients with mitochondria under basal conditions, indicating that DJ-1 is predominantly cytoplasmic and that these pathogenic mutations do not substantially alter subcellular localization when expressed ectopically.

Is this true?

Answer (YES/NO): NO